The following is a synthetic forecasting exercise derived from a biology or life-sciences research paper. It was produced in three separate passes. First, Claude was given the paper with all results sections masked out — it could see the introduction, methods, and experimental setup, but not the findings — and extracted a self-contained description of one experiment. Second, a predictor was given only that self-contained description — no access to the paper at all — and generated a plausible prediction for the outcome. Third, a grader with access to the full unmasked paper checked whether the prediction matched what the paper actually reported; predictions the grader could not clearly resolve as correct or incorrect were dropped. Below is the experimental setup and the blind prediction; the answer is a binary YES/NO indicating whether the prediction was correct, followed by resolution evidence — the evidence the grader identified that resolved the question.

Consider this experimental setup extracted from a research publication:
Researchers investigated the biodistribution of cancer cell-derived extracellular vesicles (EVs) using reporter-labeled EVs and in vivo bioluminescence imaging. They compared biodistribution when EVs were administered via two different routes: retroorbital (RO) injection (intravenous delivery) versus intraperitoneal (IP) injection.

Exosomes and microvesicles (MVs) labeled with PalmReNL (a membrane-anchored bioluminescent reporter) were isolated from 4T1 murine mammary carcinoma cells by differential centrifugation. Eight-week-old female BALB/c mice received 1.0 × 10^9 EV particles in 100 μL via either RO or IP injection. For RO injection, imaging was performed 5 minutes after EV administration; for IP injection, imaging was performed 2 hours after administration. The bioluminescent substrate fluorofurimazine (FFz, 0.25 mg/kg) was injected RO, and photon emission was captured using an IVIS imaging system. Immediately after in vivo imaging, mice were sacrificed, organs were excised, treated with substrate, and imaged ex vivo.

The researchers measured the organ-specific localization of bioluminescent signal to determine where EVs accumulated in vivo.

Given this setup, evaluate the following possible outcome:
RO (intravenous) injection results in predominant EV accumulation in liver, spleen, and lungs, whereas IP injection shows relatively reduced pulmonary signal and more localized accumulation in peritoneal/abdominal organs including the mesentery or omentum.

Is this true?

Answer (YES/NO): NO